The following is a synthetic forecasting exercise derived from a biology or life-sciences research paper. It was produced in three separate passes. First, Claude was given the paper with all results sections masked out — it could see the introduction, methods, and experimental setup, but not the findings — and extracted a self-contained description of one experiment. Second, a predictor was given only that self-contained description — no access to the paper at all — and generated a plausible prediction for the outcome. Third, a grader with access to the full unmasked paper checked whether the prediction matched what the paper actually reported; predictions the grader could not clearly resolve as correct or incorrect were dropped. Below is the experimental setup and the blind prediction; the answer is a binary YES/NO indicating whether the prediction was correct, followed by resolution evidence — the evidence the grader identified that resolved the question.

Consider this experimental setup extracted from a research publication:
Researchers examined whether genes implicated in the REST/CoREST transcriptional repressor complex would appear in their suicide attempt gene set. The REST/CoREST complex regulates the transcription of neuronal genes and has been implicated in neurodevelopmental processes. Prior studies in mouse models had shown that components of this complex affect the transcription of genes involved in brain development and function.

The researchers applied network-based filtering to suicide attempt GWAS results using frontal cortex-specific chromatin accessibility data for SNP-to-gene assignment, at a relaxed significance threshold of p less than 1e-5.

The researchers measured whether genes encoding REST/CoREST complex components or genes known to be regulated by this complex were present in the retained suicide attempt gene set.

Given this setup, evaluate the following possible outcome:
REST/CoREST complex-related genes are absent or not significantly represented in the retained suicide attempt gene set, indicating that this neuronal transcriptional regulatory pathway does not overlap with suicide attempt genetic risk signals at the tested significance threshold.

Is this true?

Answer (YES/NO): NO